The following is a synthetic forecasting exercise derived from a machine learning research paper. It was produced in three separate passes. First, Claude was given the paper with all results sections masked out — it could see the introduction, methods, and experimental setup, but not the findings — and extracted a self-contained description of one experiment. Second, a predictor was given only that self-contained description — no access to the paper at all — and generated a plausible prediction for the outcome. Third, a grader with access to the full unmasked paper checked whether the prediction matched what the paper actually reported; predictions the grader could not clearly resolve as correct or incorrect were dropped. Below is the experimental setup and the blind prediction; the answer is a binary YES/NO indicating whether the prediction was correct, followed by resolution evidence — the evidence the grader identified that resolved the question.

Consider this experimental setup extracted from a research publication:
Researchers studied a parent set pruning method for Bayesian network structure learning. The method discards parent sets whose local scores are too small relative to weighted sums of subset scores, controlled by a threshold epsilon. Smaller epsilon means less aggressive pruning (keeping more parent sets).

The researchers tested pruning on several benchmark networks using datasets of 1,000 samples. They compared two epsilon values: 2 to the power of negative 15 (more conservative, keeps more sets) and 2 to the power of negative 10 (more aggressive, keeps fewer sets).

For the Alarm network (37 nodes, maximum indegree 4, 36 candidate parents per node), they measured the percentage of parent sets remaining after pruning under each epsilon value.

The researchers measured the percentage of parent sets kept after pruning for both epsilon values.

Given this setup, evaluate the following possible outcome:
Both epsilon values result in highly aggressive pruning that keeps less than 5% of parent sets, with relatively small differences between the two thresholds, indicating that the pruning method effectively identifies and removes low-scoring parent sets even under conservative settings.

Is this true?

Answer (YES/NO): NO